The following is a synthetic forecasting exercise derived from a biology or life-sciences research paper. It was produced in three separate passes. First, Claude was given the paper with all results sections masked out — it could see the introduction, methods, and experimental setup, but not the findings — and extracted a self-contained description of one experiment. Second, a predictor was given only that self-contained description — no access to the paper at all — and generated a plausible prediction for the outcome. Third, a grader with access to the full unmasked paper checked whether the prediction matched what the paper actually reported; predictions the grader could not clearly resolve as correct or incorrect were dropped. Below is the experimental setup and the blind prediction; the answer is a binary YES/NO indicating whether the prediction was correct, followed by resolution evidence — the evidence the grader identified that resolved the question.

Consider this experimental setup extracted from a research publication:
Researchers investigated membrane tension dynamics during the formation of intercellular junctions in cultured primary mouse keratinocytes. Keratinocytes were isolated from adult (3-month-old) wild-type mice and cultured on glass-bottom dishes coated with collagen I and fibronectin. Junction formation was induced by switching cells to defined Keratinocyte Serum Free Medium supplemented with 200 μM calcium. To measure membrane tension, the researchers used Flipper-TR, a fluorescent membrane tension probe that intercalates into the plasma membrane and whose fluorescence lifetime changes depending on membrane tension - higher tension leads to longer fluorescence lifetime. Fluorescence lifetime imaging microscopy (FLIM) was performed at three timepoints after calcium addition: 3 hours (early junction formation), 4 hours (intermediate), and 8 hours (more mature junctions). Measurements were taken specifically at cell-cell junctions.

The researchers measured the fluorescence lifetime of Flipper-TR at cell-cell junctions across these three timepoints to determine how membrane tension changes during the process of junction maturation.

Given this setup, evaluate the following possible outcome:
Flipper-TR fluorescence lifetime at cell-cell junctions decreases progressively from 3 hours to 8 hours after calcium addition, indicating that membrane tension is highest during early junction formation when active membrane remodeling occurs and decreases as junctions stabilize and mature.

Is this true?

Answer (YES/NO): NO